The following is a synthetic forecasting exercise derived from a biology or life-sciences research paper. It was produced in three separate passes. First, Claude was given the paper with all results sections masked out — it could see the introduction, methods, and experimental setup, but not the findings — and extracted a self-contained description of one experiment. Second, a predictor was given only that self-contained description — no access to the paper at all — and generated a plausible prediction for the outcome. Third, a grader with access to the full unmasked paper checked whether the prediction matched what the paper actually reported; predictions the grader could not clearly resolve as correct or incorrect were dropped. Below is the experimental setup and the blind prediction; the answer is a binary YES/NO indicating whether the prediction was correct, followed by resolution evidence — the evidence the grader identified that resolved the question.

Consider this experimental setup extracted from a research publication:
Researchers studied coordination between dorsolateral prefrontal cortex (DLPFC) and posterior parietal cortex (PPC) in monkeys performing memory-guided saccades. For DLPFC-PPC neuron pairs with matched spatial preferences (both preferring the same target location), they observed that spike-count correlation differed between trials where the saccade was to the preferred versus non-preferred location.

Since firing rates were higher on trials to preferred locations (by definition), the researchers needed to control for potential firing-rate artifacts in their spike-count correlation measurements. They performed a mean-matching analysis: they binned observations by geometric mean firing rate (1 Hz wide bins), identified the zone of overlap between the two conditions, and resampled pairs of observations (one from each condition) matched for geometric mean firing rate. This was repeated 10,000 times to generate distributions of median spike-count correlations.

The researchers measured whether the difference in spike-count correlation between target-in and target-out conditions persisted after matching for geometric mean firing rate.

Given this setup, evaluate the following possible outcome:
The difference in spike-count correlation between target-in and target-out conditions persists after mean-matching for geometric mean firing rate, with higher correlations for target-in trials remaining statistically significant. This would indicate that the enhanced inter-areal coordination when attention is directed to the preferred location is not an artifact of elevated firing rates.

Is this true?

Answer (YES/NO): NO